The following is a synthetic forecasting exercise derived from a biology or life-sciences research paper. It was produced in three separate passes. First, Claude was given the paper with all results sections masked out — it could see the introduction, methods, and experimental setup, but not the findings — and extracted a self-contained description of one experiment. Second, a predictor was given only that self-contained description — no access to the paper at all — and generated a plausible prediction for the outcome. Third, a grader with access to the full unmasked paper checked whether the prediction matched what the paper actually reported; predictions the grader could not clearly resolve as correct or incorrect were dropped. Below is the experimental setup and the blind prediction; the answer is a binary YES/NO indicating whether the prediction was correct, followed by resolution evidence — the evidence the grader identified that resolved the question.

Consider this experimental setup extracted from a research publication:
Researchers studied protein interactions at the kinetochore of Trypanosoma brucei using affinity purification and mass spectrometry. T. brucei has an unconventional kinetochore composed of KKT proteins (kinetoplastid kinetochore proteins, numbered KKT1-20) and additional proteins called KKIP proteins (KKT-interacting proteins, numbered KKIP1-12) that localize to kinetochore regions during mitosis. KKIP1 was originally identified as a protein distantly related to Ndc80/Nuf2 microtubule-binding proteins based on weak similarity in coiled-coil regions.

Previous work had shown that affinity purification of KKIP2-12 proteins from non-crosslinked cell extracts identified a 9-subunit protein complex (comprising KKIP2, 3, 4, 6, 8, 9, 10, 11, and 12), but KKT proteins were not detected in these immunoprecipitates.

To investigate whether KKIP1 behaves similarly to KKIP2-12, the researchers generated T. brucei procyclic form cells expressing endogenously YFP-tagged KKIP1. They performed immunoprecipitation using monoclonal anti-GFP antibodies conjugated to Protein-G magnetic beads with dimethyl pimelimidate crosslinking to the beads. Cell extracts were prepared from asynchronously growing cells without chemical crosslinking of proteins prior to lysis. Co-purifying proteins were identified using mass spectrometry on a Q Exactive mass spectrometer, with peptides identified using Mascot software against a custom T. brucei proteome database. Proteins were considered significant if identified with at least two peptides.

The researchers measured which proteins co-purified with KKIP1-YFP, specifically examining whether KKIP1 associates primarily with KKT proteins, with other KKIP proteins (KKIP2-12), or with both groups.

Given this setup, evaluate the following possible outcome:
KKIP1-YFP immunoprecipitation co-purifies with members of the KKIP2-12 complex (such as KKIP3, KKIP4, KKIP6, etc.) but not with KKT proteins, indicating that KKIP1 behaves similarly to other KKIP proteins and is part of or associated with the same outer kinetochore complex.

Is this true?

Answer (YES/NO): NO